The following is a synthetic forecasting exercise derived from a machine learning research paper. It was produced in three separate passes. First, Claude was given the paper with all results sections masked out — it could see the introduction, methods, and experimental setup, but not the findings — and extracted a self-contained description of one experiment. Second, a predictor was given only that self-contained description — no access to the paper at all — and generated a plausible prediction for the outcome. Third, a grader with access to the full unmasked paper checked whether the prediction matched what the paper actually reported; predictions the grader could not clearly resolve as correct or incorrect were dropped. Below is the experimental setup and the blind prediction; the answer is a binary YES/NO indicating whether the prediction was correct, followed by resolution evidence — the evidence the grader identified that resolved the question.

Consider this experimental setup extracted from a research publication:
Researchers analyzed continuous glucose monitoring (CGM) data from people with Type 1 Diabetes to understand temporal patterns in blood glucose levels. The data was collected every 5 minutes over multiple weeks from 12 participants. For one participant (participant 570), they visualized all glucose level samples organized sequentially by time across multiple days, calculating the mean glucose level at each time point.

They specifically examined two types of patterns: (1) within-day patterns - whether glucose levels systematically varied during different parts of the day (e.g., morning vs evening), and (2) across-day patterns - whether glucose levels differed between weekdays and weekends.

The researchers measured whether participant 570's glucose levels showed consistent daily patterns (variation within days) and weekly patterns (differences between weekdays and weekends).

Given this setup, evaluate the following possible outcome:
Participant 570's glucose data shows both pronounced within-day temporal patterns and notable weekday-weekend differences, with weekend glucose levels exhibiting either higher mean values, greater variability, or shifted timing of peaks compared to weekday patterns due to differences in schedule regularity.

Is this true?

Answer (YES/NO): NO